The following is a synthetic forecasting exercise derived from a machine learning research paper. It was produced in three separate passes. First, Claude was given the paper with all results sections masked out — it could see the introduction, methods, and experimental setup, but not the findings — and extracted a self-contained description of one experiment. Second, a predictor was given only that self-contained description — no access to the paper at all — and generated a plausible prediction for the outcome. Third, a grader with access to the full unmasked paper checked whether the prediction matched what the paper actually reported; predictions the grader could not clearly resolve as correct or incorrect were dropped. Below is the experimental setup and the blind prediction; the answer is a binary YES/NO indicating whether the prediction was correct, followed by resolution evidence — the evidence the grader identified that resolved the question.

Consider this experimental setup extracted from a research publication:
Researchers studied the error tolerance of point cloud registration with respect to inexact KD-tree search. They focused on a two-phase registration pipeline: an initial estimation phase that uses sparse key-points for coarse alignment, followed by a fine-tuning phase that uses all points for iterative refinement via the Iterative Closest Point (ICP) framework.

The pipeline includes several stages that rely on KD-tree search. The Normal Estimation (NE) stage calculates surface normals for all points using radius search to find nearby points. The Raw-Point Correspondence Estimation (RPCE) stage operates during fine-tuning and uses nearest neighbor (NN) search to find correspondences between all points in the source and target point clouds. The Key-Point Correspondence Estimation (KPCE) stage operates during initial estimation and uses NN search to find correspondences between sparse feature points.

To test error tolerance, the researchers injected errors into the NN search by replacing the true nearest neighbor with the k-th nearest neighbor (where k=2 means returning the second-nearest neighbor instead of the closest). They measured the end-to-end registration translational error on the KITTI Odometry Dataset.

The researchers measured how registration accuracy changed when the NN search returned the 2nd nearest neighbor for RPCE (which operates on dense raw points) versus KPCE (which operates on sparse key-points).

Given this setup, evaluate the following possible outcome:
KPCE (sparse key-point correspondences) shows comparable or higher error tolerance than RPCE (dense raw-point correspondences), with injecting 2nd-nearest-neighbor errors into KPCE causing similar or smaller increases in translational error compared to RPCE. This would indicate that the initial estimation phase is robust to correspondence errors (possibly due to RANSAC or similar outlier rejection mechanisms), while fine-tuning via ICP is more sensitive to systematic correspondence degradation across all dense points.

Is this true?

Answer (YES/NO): NO